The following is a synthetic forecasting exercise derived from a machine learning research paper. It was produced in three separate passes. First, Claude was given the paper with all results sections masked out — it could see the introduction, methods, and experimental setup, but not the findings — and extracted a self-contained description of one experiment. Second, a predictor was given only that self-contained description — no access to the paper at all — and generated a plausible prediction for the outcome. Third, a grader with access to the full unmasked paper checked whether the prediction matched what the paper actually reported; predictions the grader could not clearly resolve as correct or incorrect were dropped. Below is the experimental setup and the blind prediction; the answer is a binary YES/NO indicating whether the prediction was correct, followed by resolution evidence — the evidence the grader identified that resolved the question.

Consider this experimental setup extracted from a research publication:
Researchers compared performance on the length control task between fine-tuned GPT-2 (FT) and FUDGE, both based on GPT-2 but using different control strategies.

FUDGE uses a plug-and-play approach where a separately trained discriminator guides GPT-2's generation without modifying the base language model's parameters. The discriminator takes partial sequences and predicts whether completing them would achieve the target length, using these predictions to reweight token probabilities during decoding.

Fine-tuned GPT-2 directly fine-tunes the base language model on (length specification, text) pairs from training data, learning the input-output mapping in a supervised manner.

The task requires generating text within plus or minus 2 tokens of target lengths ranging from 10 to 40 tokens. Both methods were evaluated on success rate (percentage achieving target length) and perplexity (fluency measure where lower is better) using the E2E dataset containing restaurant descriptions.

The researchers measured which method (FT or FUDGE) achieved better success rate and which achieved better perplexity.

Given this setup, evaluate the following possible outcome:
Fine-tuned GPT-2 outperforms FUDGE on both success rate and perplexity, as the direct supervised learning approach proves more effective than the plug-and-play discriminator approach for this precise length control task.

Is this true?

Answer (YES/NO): NO